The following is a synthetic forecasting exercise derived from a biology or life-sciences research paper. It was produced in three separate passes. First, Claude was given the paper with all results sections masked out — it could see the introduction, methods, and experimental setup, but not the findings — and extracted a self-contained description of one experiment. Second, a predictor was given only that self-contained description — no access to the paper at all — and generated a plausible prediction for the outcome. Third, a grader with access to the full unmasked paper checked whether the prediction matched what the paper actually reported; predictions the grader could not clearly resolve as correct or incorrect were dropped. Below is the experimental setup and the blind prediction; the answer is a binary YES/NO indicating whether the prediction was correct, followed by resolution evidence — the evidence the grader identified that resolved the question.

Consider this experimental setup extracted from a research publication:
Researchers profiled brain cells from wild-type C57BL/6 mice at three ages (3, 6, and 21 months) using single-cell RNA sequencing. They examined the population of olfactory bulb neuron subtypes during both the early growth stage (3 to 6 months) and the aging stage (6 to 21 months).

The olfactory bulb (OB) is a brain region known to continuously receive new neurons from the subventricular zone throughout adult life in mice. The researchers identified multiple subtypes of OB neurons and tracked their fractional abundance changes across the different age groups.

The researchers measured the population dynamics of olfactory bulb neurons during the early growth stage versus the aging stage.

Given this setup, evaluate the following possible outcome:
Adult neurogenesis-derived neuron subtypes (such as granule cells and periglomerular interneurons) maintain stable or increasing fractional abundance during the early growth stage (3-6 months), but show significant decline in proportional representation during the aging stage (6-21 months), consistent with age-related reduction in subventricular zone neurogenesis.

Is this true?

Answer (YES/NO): NO